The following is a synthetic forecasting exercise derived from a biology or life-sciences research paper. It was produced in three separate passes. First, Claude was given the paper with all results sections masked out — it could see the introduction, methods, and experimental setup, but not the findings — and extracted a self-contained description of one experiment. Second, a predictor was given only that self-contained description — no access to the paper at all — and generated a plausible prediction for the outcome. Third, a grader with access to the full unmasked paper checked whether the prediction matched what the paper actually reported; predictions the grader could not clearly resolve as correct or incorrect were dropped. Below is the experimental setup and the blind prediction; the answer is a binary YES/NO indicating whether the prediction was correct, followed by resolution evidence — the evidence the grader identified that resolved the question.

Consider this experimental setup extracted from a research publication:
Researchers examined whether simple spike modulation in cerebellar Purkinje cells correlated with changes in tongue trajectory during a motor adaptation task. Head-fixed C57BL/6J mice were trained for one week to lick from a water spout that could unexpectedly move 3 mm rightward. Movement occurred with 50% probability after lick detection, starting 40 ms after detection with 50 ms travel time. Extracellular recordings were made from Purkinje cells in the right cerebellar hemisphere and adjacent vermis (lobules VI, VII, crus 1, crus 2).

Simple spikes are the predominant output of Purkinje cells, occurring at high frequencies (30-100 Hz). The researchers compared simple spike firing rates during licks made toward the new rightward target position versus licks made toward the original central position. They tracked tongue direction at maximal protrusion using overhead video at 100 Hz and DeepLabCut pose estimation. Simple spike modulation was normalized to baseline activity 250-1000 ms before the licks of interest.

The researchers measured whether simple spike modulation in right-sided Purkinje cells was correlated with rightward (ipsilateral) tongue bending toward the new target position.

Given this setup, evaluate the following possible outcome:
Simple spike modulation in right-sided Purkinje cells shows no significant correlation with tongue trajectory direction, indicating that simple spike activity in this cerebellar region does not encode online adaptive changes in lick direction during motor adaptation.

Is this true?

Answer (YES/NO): NO